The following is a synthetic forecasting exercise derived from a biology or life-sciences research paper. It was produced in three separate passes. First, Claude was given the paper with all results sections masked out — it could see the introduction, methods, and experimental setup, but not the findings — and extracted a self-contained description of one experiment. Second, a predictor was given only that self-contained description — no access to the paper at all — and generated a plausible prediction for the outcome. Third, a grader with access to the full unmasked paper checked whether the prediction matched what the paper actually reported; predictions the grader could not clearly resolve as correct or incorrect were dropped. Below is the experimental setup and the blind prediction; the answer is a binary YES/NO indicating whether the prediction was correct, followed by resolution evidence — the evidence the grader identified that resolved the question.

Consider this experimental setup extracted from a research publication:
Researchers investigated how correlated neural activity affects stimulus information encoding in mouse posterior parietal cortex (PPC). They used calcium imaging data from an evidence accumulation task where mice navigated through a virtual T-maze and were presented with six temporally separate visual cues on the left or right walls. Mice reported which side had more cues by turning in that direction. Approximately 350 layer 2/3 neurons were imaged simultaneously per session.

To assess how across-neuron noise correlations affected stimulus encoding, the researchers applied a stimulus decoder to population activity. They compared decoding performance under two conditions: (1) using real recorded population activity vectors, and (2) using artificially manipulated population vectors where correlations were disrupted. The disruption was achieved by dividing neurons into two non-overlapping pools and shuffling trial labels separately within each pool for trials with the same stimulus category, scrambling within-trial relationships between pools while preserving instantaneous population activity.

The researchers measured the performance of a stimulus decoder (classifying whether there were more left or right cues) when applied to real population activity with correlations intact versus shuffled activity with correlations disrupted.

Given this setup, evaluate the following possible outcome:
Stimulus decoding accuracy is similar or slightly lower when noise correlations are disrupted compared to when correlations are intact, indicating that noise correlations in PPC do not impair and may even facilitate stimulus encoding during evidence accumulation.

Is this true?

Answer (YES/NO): NO